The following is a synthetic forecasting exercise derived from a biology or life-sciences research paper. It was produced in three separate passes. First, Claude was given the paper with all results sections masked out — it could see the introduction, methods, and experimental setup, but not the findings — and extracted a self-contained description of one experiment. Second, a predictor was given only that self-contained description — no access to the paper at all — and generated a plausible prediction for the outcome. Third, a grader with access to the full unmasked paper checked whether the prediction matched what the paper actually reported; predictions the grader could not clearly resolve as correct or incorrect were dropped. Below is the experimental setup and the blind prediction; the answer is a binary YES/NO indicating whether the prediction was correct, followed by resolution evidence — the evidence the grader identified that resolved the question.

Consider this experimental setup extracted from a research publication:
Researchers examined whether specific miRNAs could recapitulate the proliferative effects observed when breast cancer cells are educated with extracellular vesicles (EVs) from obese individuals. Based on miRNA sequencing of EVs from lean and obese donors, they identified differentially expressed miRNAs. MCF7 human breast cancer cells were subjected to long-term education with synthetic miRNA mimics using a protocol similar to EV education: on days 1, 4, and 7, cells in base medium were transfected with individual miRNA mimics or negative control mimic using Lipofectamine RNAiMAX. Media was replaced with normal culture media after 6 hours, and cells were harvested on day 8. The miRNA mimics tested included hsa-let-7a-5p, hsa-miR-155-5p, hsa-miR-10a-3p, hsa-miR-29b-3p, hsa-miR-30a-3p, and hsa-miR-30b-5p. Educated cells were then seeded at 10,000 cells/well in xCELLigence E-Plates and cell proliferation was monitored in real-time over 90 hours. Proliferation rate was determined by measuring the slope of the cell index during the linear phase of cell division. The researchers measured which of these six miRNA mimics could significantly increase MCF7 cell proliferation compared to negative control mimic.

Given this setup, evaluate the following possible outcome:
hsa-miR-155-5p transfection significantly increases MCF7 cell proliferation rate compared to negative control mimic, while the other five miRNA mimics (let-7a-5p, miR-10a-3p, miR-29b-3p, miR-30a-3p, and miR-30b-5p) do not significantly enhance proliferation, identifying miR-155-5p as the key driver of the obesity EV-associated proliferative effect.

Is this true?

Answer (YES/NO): NO